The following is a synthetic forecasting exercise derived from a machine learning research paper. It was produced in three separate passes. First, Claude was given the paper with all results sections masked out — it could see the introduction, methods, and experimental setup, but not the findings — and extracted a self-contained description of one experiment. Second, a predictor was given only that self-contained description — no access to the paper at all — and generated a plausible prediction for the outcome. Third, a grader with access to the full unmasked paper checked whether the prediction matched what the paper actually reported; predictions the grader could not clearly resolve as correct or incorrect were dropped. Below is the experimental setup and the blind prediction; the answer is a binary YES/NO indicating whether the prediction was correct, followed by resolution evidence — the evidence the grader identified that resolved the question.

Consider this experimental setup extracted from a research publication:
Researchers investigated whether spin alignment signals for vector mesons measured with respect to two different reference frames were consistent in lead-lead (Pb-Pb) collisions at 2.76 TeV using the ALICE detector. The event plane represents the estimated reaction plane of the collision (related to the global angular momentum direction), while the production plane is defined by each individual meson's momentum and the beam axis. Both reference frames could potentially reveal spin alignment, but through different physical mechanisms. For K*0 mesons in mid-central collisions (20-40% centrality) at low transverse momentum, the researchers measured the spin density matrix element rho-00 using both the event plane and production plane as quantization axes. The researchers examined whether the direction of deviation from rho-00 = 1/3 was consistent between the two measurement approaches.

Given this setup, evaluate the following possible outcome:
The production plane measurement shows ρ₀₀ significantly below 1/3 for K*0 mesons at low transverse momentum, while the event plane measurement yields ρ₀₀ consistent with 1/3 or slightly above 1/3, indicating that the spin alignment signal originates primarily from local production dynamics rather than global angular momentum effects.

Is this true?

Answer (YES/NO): NO